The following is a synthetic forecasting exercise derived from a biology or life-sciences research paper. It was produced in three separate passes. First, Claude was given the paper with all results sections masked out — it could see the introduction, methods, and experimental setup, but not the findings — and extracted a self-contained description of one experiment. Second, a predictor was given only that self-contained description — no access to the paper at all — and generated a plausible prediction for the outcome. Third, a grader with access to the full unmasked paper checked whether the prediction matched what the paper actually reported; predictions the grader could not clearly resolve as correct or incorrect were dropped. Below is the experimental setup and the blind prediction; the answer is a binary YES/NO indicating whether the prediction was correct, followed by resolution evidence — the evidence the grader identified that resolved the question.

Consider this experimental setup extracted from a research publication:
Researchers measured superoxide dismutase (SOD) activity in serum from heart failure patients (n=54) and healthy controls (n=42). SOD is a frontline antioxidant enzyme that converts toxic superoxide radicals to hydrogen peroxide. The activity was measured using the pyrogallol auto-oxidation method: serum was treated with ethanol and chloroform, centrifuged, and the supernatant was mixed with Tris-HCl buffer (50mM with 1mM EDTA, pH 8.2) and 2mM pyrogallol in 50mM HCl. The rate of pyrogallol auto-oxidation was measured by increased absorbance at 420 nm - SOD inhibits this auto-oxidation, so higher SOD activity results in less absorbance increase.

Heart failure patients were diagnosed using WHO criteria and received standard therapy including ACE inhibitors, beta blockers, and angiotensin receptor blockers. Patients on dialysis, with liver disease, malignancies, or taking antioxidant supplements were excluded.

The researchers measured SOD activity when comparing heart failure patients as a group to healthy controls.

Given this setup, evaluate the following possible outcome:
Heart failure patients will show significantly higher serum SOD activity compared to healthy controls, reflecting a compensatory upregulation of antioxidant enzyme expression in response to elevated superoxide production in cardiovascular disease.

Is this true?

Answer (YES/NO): YES